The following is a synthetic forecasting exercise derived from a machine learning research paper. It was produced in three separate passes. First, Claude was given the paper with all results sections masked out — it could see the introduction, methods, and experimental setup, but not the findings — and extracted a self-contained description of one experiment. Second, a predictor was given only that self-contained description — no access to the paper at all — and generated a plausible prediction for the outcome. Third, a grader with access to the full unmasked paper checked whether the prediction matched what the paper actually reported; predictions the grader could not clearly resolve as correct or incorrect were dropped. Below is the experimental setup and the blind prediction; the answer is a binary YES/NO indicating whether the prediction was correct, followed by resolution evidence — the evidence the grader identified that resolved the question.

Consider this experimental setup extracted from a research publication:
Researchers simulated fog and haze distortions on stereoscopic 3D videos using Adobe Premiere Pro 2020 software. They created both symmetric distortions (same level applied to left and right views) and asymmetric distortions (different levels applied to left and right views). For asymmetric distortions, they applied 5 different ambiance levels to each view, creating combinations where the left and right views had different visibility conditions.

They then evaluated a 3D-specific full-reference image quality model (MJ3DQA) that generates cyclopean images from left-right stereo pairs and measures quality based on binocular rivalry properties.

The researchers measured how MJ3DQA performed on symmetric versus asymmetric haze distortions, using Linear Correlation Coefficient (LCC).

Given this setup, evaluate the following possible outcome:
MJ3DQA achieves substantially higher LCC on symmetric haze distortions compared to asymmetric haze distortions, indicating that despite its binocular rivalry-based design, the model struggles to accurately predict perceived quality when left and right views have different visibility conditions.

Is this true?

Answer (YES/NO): NO